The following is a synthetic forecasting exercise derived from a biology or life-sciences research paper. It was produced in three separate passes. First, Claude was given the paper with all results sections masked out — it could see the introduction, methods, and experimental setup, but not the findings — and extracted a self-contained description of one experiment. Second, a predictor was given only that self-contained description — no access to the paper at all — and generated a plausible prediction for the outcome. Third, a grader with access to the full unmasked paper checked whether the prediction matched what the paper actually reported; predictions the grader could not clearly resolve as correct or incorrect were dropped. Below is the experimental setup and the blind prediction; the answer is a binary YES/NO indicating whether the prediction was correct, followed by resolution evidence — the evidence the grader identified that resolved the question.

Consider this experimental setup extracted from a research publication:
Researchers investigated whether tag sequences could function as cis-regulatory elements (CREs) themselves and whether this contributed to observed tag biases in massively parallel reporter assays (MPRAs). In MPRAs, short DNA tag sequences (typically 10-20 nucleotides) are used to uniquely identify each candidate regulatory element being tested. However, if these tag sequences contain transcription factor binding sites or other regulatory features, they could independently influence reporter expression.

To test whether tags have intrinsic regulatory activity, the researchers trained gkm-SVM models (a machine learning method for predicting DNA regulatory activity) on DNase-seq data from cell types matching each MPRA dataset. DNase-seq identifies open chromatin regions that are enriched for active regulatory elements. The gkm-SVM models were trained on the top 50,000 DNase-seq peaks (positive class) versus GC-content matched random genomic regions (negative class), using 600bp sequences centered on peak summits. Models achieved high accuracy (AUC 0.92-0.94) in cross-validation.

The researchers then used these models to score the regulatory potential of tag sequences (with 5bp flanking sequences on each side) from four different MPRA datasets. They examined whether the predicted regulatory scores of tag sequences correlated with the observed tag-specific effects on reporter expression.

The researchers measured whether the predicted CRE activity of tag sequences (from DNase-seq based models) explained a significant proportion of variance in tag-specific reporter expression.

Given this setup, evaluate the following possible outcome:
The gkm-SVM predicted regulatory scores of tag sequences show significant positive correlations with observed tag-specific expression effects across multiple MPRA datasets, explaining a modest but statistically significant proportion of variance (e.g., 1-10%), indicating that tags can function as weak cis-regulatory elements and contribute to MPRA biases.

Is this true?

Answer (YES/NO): NO